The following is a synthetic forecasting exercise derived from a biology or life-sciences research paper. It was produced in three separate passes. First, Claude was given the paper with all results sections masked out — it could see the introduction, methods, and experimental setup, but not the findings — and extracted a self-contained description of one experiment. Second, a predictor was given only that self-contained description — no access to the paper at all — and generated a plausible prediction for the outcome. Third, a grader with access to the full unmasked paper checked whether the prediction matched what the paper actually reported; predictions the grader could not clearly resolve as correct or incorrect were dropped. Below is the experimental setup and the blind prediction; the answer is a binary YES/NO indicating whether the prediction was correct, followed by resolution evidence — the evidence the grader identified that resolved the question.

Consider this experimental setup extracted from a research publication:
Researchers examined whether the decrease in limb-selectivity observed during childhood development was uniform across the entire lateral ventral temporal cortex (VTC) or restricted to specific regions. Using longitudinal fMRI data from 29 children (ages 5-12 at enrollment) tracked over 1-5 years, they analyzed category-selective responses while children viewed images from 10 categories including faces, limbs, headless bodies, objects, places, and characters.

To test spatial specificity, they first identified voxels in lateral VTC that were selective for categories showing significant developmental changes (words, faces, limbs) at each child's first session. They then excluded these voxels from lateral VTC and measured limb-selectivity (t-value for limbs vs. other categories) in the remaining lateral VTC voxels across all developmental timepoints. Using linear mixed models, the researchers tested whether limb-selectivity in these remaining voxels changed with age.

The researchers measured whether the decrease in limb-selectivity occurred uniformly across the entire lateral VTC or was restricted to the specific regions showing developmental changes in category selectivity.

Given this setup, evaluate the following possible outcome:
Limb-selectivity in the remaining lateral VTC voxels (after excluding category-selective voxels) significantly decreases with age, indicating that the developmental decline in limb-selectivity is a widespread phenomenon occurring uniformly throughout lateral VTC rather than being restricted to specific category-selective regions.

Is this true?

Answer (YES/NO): NO